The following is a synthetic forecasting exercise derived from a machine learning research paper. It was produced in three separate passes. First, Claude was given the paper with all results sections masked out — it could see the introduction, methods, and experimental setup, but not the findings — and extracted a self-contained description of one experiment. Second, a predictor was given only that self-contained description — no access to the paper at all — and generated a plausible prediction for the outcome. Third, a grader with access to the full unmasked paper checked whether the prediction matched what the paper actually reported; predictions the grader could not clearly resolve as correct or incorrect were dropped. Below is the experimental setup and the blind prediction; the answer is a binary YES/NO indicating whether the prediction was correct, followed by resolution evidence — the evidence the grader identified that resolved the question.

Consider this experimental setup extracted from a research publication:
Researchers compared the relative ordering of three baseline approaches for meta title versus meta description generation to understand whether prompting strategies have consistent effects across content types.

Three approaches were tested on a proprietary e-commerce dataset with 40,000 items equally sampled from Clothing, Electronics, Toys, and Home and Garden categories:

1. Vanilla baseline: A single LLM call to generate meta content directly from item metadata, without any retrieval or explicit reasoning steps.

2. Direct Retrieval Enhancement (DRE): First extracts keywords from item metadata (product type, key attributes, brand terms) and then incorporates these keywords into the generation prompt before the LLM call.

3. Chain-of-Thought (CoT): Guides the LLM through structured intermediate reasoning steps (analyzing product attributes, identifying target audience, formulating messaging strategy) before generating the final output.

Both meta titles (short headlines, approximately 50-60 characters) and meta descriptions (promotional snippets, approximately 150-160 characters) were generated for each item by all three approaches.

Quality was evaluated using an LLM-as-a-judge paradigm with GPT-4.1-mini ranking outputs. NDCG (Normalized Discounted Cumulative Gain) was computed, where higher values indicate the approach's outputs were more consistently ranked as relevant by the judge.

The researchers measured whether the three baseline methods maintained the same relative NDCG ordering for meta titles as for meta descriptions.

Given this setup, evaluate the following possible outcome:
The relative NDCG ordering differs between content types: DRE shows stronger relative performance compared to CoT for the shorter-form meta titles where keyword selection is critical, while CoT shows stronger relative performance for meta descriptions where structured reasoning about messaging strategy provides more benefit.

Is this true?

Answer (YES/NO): NO